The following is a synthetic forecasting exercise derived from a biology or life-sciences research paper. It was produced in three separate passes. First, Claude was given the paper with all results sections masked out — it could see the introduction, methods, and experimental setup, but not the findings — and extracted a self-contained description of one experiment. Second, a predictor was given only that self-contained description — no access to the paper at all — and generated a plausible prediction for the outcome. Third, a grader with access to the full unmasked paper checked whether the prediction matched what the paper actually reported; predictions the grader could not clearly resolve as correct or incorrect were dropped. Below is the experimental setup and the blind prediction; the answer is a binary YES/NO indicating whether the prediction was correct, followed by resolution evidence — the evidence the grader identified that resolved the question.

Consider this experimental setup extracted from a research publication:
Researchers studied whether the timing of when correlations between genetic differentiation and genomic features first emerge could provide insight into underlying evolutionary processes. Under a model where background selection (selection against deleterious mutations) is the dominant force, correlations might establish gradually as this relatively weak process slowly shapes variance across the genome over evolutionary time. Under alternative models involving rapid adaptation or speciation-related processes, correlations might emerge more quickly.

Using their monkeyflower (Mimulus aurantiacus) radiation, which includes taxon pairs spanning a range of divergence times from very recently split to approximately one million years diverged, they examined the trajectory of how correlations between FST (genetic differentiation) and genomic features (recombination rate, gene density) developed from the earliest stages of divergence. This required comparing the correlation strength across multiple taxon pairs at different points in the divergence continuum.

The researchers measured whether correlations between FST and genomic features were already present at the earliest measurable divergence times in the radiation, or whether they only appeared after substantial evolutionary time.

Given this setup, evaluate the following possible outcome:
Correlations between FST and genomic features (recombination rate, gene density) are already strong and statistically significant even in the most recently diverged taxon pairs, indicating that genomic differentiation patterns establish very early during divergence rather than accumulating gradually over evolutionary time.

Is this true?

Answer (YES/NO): YES